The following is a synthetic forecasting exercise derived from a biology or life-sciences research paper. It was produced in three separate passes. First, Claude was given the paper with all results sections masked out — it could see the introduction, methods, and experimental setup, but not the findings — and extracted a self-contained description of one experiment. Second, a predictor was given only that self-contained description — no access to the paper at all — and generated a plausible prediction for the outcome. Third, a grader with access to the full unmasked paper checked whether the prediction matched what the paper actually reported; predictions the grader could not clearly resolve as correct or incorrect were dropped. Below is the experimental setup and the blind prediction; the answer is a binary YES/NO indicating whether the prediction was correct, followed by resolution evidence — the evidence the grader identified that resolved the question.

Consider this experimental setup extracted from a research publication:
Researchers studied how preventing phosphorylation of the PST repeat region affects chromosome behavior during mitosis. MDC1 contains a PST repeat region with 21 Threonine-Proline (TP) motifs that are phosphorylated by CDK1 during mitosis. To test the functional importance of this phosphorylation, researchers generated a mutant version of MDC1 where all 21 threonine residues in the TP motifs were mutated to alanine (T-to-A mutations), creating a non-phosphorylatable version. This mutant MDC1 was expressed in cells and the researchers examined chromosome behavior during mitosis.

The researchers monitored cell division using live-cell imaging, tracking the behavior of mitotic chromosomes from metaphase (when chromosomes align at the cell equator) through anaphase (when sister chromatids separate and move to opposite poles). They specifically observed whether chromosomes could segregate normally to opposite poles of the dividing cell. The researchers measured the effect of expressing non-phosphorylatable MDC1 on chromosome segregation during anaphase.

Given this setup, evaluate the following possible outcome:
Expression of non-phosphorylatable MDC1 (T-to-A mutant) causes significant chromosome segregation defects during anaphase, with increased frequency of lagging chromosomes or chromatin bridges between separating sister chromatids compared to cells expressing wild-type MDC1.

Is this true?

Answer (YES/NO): YES